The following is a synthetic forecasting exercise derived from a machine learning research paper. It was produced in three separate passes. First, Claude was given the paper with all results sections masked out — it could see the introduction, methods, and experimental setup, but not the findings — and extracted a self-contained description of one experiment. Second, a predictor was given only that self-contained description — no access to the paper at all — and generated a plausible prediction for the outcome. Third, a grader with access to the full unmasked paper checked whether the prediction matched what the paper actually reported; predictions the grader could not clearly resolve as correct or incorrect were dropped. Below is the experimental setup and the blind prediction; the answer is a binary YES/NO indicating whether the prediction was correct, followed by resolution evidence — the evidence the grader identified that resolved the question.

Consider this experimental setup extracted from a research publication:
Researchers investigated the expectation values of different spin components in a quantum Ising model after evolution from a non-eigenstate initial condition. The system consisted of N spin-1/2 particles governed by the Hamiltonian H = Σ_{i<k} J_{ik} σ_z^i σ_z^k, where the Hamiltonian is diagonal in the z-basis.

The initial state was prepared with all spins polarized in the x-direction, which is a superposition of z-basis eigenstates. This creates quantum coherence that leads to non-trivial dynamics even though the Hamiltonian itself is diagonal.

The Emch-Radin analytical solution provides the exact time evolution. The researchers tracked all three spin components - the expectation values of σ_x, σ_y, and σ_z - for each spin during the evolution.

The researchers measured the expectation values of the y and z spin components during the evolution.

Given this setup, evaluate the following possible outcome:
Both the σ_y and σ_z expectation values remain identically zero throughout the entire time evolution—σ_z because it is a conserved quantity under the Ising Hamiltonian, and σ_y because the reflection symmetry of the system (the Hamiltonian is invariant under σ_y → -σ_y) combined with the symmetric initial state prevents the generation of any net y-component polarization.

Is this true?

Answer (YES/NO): YES